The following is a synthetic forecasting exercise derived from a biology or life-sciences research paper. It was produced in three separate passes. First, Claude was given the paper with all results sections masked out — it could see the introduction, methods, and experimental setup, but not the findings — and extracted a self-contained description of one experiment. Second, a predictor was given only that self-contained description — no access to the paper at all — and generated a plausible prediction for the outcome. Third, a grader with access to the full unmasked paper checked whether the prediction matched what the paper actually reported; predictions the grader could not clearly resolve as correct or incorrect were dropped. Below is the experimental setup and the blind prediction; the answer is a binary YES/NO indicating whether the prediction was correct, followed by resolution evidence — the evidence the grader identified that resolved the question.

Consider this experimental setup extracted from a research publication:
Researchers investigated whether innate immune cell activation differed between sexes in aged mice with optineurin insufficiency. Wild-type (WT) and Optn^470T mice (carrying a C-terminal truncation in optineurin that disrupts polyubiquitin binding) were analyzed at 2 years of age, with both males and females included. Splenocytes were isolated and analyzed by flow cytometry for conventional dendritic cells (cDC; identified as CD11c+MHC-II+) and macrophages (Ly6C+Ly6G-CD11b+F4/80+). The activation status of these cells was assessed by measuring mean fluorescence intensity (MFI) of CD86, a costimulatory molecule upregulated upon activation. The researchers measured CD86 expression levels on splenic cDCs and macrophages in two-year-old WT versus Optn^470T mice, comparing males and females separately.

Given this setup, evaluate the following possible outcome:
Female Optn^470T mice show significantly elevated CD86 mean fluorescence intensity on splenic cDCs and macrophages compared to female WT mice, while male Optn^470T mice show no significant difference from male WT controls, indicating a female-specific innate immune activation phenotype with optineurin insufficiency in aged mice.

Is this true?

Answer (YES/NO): NO